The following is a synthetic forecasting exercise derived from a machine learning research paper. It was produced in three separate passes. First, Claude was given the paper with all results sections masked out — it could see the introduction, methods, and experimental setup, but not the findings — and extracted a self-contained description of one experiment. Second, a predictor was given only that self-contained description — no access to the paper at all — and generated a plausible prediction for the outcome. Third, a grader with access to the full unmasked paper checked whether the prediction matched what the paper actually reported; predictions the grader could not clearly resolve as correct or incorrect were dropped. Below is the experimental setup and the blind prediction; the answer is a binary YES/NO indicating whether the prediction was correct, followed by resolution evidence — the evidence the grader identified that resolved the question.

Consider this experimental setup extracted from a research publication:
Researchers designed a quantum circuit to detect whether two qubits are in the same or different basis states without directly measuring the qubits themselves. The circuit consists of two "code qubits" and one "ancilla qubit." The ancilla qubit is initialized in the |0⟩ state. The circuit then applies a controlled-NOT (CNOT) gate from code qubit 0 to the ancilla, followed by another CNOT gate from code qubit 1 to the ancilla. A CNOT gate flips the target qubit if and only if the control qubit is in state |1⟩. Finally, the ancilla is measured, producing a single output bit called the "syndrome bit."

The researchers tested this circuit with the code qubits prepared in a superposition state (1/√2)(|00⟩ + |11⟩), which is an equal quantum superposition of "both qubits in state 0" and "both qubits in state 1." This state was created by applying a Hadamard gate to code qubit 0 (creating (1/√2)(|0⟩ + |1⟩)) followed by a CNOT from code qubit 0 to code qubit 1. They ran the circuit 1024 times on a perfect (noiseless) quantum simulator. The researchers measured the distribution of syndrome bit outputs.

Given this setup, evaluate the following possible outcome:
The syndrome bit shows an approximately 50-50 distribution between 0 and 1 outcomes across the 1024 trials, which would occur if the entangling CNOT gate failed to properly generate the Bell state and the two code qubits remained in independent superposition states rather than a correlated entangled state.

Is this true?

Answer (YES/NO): NO